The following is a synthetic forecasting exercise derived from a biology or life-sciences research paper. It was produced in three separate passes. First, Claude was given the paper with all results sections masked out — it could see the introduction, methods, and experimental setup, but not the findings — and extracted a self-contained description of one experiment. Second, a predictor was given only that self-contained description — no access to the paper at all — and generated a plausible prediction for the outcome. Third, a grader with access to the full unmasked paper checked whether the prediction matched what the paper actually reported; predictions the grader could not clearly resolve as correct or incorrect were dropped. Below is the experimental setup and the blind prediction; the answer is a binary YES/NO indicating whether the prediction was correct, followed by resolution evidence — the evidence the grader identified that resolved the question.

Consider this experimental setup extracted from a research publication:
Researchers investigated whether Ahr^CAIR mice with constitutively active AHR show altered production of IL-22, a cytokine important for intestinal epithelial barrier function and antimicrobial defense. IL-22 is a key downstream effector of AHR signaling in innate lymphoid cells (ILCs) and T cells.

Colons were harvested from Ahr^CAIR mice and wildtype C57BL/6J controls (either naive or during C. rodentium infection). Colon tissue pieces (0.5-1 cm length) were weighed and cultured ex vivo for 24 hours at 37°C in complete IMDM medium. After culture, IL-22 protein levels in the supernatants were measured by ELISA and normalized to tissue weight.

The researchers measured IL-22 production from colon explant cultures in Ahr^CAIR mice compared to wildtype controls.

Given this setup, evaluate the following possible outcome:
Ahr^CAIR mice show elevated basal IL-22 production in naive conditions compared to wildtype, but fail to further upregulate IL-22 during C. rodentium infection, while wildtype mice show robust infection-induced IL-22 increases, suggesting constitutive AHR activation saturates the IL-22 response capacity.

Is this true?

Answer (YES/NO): NO